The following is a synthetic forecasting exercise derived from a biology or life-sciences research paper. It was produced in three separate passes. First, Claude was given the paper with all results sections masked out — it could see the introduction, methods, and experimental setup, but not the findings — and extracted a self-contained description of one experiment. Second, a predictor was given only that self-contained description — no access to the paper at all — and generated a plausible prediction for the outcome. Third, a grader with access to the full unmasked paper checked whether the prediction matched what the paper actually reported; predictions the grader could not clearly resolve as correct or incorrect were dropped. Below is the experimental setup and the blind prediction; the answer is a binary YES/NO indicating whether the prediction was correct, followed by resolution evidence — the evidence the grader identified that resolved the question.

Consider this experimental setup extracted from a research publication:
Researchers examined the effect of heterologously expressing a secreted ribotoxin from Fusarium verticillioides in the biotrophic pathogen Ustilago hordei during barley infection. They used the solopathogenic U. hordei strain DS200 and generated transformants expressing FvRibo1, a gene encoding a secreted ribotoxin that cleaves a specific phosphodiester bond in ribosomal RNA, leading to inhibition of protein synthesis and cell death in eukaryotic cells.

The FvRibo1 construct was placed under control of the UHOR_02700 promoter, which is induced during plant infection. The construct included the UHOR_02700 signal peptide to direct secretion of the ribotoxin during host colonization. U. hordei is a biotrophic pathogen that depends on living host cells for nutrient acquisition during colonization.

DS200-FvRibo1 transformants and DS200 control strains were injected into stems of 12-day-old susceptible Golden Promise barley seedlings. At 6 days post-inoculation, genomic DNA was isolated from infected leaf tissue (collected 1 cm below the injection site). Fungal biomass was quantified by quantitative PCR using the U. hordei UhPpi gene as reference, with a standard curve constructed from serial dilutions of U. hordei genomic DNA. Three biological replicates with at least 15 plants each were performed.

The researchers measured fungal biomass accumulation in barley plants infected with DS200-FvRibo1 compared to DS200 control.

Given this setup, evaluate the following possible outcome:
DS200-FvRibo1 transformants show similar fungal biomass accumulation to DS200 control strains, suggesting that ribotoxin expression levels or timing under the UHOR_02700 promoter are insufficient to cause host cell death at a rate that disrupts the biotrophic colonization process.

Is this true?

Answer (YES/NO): NO